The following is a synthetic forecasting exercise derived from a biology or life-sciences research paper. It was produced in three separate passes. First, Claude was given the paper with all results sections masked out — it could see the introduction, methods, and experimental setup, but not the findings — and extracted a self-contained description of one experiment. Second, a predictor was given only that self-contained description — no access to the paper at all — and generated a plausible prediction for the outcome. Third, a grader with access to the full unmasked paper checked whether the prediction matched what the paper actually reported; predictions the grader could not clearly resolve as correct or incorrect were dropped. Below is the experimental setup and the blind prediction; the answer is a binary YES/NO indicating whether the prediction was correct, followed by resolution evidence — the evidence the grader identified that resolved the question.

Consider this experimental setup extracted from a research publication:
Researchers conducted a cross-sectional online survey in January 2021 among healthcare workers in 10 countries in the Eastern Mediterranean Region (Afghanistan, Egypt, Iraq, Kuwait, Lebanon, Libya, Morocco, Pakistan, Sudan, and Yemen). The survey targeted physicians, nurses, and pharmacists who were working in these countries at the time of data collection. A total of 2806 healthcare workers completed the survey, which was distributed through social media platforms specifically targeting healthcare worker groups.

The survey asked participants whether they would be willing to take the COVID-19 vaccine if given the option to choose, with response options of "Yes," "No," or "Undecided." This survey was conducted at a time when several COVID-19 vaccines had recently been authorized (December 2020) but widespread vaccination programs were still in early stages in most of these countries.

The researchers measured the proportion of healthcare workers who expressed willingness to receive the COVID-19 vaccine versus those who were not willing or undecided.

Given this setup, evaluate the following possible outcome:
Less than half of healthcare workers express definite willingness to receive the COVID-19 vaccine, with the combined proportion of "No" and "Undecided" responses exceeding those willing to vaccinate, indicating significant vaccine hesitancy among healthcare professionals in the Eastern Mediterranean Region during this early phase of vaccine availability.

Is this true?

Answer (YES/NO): NO